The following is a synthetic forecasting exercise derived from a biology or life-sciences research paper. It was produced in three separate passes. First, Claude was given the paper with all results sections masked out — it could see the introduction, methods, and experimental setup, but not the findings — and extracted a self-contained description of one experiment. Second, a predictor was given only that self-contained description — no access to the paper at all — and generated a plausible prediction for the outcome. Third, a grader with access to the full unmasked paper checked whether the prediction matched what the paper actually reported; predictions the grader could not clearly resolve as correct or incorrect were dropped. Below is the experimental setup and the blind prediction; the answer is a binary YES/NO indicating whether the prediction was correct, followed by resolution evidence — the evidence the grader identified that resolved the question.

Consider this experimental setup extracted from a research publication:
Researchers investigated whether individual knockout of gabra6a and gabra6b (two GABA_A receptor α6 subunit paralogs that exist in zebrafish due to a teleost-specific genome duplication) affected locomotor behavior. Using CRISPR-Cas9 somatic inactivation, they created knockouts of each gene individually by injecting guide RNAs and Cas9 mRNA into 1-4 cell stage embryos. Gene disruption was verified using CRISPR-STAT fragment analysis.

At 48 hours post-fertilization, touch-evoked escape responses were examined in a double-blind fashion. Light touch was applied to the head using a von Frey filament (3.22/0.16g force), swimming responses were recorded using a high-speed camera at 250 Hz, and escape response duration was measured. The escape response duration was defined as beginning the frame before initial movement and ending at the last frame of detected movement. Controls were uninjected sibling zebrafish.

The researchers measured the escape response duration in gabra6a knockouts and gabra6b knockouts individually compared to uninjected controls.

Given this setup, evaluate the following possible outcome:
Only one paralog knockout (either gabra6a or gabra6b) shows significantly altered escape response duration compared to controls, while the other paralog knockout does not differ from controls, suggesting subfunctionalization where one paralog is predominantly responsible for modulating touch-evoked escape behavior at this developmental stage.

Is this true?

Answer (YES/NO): NO